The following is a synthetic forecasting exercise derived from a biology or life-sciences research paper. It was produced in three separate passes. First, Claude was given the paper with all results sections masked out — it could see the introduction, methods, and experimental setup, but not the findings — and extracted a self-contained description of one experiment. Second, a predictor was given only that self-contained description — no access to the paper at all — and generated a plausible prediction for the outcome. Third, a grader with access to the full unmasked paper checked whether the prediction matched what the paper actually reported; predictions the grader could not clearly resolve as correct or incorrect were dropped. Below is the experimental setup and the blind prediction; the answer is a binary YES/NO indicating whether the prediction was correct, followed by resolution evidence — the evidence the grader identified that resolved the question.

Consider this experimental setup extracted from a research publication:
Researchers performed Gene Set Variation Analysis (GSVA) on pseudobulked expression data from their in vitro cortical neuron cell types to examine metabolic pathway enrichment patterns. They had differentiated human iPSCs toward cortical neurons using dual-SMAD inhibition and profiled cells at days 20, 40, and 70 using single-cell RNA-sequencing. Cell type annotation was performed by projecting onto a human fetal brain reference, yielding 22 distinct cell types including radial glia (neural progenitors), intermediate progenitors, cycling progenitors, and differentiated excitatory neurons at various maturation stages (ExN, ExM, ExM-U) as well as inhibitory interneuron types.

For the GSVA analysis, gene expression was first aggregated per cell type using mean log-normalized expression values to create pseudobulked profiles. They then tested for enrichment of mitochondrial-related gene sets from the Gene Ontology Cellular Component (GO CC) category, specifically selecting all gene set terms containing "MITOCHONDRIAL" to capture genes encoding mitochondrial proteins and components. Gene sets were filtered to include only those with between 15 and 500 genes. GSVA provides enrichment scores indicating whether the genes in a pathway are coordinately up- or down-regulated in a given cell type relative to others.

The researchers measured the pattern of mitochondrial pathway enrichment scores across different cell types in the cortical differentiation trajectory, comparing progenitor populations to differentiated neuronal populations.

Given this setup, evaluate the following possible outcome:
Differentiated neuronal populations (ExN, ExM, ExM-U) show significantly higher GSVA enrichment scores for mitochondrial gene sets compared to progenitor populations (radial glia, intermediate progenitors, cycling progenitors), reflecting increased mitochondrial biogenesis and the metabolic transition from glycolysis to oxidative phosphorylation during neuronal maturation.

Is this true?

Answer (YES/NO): NO